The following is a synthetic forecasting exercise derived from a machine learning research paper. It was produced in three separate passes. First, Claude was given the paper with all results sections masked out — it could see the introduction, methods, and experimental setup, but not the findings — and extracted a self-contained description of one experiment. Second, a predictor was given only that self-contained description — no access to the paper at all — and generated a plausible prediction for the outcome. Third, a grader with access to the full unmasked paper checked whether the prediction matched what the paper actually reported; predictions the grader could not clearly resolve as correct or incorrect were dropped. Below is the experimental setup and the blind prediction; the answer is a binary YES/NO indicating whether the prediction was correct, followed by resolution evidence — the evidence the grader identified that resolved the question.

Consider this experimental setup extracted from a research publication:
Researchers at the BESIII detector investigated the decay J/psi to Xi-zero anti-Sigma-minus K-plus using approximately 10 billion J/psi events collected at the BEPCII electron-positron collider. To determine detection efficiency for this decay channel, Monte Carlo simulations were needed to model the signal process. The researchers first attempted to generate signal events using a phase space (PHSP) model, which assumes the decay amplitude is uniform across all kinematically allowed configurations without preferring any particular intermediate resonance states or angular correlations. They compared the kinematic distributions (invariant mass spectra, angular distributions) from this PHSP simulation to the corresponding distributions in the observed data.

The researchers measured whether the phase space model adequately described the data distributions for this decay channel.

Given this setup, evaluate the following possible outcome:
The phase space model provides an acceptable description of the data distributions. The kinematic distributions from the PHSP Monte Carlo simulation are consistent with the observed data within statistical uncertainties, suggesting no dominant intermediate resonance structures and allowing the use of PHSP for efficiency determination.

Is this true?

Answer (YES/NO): NO